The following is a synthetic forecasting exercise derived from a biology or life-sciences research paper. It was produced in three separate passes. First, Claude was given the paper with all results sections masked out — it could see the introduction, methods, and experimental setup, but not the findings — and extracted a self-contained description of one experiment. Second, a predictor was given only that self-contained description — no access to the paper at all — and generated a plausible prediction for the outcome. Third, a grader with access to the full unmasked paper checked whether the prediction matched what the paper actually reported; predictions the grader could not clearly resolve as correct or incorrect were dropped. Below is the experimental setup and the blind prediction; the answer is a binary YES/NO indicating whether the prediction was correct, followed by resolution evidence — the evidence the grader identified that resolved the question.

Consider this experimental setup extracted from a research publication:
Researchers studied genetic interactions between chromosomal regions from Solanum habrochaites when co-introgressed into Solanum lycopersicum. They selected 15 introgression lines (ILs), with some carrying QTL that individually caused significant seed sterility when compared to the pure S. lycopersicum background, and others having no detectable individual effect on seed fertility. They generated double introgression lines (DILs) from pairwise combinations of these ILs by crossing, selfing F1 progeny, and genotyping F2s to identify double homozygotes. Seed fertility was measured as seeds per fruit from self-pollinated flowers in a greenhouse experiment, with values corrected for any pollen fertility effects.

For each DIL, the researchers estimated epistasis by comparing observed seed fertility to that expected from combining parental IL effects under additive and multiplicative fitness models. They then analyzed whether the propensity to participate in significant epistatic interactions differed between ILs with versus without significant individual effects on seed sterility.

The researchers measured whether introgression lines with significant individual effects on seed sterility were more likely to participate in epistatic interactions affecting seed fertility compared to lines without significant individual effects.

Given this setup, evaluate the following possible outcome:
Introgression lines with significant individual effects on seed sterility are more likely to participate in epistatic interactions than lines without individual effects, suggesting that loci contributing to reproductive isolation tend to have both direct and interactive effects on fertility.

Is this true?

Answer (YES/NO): NO